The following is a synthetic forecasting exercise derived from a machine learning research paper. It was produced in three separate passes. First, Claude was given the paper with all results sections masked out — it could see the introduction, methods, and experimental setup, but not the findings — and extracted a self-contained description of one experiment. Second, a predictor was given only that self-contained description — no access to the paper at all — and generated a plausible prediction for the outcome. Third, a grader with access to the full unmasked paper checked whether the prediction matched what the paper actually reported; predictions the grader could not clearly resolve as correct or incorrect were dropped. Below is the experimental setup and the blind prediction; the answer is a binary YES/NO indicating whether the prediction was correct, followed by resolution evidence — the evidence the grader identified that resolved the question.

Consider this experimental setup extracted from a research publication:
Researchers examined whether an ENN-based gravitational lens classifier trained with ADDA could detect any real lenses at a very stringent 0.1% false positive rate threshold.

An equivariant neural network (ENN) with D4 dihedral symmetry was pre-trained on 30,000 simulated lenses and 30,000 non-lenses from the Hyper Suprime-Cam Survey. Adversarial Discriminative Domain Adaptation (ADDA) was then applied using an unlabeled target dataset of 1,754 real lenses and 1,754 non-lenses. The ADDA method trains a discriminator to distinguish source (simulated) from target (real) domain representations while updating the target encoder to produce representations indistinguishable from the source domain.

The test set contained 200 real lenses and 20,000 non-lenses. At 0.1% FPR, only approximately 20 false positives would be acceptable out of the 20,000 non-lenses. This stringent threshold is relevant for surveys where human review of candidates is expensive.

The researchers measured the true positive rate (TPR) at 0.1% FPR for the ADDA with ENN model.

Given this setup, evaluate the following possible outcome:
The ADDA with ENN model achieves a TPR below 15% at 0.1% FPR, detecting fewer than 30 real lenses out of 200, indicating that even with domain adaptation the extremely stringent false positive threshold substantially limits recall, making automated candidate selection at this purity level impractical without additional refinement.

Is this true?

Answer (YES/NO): NO